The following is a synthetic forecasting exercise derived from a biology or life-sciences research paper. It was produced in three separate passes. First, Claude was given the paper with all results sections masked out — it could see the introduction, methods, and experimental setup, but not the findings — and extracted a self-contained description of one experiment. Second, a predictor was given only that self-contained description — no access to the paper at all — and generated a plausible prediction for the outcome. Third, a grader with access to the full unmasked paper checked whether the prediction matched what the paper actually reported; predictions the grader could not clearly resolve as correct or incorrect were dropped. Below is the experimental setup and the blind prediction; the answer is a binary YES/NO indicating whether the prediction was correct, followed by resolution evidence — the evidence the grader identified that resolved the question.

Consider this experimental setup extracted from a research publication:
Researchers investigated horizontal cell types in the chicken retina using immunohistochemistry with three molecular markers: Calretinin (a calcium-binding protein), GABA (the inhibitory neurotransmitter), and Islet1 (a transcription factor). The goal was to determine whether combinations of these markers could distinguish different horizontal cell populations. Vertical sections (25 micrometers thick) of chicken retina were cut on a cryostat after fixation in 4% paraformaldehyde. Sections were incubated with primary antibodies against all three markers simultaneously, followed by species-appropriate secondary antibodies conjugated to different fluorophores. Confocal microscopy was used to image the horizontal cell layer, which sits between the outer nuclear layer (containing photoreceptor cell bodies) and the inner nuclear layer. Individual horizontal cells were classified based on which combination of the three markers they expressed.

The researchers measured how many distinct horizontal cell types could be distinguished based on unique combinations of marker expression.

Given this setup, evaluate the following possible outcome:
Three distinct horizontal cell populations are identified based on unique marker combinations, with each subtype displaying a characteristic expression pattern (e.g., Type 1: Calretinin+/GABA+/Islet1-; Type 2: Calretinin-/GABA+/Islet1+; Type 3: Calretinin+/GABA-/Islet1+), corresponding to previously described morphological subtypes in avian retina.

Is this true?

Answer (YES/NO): NO